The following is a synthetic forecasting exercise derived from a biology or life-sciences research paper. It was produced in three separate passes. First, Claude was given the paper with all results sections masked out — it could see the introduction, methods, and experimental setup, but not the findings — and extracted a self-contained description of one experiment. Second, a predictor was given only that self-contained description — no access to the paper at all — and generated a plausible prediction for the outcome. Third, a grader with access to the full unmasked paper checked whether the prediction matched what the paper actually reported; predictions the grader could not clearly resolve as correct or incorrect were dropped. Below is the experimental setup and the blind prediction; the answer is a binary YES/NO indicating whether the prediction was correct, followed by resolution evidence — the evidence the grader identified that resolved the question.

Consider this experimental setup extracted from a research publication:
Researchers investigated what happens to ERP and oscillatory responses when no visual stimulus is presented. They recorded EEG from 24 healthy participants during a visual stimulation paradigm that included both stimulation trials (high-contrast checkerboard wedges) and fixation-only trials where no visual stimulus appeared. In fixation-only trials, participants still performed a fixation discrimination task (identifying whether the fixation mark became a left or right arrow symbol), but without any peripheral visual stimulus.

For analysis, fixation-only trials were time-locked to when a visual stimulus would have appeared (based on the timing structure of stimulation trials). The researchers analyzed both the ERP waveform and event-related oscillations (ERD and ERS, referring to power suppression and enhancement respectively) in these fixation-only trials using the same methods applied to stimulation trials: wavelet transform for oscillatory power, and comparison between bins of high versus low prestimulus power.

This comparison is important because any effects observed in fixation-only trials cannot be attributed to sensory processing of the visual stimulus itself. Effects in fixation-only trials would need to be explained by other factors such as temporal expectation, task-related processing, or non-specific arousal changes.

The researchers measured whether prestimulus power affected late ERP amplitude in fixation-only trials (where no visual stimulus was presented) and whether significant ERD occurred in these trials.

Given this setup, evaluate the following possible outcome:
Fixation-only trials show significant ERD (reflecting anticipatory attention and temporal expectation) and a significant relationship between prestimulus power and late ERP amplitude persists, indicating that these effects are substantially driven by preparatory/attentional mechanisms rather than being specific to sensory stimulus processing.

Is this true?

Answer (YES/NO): NO